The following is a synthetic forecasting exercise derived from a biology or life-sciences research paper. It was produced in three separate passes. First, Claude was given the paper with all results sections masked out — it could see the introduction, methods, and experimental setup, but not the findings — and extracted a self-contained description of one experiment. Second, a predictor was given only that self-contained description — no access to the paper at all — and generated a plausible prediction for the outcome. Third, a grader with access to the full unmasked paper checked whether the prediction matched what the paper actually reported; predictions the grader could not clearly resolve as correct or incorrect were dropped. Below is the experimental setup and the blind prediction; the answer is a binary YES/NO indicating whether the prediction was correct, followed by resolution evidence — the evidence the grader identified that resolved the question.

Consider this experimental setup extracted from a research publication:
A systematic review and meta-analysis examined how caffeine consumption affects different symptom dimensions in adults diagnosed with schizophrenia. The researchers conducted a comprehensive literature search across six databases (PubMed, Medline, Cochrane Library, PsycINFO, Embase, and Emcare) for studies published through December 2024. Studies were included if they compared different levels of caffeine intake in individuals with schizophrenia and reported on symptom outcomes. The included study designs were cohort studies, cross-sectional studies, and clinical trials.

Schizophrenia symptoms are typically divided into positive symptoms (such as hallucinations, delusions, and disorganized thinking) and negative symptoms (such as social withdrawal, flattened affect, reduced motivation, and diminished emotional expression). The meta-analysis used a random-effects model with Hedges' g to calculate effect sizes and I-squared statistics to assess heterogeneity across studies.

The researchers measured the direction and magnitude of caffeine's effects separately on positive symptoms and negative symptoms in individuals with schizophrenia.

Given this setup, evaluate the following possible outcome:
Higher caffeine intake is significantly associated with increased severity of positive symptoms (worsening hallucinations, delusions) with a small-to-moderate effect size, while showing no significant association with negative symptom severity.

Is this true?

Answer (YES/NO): NO